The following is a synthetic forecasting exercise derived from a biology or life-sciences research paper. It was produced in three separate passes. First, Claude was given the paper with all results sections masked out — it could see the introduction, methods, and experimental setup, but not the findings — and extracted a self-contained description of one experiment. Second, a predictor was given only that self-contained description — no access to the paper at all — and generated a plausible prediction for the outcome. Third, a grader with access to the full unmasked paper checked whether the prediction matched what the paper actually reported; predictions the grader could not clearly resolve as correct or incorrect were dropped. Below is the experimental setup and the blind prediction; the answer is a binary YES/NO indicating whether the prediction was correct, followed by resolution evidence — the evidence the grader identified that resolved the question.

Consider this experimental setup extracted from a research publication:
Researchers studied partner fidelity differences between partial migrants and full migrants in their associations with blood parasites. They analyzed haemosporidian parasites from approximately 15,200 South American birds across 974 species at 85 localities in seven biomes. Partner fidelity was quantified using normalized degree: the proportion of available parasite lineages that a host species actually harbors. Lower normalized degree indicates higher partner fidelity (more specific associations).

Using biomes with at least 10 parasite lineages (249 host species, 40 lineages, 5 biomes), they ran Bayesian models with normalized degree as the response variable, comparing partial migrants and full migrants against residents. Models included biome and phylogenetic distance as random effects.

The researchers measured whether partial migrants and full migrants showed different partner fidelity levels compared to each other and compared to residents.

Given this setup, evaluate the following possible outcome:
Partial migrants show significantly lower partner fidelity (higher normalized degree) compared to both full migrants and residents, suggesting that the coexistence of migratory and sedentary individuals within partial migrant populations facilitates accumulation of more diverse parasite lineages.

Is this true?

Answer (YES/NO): NO